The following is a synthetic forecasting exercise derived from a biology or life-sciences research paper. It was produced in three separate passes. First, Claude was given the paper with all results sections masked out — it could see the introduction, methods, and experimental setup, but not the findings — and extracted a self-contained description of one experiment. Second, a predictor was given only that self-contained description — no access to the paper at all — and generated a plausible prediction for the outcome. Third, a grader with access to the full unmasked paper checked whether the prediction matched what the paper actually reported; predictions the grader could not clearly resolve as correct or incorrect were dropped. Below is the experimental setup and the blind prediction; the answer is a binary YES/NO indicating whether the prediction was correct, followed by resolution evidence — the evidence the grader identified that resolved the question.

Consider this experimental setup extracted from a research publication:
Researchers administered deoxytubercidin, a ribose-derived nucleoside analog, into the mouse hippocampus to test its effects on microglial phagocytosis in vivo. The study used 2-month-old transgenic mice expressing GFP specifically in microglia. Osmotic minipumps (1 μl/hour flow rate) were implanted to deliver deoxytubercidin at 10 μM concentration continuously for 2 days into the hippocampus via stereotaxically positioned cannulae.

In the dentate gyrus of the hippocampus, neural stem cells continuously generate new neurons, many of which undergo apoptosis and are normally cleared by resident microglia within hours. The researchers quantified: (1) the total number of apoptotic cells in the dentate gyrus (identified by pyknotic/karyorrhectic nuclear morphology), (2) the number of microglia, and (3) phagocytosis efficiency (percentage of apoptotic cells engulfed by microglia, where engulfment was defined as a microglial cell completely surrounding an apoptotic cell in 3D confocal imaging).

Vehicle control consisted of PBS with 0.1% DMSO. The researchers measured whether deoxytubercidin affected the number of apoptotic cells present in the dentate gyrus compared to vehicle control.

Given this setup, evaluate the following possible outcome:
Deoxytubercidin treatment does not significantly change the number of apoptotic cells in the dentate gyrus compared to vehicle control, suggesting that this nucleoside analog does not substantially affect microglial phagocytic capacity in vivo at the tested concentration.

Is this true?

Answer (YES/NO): NO